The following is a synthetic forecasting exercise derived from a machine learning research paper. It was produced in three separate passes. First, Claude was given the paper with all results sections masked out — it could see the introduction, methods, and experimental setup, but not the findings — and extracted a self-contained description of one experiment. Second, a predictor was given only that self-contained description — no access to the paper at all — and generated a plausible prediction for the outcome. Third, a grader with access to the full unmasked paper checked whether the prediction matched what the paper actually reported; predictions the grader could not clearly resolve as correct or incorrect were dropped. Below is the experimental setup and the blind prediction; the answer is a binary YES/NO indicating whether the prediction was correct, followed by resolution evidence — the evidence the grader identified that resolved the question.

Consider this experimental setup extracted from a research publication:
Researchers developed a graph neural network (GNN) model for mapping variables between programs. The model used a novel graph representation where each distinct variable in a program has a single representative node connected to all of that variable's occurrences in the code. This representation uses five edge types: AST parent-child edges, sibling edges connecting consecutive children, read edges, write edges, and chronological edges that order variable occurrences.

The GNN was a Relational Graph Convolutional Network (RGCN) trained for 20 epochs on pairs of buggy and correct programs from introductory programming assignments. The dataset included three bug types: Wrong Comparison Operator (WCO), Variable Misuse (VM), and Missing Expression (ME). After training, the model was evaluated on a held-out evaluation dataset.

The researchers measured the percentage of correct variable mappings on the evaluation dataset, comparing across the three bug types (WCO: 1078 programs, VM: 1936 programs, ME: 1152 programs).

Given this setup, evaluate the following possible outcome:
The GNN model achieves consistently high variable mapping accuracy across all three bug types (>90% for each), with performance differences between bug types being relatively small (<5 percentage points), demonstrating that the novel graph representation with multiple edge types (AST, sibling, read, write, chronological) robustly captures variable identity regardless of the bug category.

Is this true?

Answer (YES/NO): NO